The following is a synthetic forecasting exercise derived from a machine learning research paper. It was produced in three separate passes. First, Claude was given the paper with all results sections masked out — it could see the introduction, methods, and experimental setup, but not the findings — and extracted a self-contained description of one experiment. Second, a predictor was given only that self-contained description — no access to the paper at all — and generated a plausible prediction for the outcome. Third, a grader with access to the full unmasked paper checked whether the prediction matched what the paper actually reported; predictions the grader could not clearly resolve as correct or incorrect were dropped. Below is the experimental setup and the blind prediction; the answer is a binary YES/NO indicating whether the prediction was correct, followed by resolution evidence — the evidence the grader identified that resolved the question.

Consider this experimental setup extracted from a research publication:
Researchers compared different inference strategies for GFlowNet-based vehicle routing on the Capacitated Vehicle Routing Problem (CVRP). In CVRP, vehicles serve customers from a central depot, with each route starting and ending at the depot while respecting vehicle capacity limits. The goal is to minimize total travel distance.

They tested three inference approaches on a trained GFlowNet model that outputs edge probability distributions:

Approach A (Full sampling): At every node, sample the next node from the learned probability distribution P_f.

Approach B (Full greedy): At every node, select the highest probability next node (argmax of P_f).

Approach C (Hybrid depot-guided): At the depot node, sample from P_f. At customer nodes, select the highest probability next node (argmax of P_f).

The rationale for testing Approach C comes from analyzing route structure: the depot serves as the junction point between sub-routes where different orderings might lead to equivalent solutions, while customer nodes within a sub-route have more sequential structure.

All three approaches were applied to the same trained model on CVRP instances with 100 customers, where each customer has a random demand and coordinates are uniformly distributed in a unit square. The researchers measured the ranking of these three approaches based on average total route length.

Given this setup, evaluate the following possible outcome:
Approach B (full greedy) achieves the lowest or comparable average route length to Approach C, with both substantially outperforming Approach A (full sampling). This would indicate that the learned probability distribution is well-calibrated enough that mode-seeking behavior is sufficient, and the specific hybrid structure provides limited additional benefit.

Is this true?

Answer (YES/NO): NO